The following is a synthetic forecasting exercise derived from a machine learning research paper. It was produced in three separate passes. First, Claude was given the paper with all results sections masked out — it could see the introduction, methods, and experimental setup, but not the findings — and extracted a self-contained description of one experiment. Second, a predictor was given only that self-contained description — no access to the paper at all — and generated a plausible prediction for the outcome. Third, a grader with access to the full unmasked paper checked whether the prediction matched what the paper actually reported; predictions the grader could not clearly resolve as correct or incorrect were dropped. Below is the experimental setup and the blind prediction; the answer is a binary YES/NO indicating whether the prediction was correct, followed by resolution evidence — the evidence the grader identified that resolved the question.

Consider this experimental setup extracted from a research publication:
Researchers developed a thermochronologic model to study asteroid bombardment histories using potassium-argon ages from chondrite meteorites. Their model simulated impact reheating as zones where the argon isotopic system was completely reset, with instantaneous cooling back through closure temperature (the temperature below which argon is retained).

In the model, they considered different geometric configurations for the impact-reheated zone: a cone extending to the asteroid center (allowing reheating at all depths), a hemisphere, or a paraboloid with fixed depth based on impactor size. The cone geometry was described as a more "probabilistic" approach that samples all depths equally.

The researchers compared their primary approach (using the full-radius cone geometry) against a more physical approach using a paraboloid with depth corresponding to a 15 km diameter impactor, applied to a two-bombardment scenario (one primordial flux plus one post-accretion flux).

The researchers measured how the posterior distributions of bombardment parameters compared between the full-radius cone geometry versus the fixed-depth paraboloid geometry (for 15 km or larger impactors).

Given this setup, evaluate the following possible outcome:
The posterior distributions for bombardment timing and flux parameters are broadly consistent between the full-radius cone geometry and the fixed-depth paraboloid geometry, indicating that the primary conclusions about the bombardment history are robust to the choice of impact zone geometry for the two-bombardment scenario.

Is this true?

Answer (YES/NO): YES